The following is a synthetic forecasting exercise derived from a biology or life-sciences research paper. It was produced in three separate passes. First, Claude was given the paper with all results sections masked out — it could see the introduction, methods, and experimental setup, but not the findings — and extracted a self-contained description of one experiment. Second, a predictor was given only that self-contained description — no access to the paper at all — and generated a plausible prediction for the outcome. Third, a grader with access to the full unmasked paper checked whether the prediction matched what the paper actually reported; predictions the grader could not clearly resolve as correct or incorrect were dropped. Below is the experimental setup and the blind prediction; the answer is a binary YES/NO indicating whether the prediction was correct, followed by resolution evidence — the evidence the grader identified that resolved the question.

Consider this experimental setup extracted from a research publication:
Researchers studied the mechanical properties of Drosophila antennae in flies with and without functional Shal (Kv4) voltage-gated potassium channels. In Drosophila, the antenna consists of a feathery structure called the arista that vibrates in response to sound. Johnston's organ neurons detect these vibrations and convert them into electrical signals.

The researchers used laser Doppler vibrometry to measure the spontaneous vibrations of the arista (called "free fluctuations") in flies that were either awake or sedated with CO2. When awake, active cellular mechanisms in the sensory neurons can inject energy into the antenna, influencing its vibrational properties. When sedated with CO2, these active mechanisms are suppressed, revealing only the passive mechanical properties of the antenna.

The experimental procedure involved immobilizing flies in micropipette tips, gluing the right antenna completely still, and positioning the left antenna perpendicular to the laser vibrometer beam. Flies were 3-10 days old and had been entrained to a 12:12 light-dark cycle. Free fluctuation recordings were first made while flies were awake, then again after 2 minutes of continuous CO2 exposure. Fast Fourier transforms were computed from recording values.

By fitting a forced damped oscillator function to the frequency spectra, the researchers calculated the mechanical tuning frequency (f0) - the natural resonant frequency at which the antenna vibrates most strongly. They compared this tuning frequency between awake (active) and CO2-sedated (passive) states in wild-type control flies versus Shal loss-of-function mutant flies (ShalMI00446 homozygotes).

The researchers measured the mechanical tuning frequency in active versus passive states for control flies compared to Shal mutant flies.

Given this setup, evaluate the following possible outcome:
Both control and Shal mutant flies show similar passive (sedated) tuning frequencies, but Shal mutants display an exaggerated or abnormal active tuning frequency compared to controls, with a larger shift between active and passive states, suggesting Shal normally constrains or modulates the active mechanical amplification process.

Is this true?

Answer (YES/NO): NO